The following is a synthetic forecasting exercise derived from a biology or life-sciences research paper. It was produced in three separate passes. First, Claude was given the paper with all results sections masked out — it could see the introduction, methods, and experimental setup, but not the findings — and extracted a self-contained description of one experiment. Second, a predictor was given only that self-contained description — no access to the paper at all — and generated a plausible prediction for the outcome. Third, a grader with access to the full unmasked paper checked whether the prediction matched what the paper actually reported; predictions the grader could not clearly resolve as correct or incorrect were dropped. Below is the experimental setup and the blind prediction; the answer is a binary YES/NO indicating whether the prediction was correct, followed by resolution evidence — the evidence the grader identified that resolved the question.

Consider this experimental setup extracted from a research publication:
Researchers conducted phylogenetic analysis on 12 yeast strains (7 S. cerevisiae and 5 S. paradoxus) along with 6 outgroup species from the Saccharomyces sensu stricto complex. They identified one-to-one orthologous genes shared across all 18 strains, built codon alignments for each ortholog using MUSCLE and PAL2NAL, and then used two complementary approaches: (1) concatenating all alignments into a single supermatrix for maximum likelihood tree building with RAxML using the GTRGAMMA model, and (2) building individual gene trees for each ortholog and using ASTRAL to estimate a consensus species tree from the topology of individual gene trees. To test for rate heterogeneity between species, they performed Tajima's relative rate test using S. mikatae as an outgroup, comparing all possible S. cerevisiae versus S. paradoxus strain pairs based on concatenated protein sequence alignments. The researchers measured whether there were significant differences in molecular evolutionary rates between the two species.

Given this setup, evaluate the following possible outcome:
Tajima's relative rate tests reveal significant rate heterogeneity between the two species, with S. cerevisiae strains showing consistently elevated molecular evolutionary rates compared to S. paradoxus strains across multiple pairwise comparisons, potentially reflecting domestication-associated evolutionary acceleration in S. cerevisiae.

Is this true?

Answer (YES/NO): YES